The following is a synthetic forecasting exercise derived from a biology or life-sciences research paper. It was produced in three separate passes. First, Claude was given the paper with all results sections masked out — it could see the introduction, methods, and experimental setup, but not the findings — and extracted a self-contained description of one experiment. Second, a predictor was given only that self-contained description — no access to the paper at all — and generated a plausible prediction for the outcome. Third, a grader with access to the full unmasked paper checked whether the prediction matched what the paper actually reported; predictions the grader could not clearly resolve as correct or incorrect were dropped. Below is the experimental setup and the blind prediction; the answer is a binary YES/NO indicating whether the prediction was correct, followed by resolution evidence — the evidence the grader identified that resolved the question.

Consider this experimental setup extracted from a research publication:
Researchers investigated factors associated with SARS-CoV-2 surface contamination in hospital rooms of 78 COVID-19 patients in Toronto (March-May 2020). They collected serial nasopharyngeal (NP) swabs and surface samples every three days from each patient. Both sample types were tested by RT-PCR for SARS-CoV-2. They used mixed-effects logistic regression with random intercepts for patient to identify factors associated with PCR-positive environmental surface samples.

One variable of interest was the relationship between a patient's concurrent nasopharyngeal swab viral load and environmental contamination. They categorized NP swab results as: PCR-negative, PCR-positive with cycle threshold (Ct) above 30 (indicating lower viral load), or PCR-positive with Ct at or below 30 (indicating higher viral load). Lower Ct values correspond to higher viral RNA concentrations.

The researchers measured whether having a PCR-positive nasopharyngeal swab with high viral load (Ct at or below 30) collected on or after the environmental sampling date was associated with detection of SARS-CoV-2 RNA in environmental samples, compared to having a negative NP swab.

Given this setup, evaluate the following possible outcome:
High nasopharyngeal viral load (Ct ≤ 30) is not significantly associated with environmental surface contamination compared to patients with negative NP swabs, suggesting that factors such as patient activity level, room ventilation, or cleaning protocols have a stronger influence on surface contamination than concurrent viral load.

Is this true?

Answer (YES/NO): NO